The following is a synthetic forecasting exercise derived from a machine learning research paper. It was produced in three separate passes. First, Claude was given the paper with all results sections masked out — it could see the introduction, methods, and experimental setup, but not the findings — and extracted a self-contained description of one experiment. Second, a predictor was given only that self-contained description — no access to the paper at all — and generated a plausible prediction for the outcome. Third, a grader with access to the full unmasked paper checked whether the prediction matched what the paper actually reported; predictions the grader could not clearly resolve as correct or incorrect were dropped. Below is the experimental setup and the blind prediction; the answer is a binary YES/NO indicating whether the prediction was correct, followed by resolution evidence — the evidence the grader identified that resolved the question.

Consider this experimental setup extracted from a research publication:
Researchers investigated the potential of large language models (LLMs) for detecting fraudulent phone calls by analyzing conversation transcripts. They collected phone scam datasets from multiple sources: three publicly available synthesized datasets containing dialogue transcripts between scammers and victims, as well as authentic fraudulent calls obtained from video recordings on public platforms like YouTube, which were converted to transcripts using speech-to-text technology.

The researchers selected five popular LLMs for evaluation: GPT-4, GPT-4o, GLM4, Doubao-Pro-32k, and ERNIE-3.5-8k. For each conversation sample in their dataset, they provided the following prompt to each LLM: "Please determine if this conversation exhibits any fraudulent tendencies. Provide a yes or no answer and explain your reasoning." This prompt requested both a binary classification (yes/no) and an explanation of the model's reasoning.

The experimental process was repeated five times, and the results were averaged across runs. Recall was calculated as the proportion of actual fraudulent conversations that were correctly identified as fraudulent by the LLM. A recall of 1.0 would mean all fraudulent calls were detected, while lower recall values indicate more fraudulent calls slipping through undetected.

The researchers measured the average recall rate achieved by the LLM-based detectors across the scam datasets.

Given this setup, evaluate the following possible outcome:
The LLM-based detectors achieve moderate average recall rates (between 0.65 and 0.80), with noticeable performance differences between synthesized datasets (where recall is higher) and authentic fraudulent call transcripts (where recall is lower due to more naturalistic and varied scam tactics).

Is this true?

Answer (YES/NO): NO